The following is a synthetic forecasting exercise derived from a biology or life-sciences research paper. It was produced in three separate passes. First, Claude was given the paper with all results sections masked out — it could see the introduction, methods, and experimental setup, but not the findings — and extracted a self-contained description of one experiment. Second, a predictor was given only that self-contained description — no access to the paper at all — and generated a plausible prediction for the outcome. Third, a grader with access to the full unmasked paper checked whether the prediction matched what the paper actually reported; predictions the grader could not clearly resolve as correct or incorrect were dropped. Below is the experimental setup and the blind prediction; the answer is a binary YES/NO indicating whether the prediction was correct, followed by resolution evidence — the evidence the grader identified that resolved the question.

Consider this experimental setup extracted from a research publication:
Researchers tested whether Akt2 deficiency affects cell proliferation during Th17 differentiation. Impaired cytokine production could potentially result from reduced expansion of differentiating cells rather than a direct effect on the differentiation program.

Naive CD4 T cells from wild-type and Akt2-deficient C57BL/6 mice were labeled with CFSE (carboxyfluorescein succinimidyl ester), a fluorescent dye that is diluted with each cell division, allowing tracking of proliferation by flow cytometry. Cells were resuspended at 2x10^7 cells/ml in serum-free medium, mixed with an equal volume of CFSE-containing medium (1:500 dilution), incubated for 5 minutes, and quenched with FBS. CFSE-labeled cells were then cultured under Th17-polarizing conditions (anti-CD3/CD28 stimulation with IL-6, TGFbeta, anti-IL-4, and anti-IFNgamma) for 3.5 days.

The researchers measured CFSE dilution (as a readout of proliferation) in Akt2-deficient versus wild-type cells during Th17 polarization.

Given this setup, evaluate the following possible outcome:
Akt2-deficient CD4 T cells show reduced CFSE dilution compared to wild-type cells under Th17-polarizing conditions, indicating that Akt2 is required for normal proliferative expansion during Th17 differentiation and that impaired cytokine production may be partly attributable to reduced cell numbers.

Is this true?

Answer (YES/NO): NO